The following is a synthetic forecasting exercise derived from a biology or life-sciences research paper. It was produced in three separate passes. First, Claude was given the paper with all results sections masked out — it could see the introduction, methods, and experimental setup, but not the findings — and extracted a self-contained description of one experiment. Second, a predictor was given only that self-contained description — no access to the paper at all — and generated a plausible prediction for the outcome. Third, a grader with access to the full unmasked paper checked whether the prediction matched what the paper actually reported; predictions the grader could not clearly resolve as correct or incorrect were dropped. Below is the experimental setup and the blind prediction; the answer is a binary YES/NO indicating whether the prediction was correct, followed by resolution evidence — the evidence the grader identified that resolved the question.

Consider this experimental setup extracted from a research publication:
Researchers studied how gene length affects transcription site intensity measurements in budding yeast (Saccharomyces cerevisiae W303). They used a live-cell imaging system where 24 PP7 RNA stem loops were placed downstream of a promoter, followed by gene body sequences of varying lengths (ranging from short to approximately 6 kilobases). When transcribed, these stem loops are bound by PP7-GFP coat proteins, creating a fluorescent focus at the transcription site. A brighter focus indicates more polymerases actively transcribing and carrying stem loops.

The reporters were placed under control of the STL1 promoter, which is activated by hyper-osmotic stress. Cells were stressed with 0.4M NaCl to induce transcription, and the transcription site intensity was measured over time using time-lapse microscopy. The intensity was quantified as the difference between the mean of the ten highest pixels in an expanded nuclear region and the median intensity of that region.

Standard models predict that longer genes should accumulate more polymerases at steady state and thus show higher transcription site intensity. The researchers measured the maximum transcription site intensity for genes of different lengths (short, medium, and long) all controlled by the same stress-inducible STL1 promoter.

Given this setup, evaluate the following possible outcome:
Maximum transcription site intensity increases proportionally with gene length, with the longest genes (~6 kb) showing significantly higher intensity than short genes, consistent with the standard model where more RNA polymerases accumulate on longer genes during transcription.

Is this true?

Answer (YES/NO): NO